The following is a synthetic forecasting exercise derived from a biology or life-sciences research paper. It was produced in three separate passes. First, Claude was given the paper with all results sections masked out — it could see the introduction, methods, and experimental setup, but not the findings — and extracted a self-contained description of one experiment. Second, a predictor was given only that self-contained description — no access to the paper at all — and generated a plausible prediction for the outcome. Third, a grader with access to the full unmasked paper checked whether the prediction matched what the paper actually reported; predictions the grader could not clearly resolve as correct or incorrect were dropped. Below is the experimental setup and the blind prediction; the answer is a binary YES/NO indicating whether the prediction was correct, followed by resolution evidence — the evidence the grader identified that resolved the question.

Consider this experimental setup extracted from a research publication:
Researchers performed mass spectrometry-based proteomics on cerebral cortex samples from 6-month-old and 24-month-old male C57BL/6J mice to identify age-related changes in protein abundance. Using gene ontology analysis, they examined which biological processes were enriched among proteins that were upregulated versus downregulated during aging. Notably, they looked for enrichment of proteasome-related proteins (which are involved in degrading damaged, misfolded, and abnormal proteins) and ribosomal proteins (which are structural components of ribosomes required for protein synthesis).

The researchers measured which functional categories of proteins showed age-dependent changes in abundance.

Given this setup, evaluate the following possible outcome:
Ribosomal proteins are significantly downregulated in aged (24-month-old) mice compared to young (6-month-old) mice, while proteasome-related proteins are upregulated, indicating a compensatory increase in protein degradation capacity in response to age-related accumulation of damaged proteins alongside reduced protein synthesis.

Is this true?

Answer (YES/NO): YES